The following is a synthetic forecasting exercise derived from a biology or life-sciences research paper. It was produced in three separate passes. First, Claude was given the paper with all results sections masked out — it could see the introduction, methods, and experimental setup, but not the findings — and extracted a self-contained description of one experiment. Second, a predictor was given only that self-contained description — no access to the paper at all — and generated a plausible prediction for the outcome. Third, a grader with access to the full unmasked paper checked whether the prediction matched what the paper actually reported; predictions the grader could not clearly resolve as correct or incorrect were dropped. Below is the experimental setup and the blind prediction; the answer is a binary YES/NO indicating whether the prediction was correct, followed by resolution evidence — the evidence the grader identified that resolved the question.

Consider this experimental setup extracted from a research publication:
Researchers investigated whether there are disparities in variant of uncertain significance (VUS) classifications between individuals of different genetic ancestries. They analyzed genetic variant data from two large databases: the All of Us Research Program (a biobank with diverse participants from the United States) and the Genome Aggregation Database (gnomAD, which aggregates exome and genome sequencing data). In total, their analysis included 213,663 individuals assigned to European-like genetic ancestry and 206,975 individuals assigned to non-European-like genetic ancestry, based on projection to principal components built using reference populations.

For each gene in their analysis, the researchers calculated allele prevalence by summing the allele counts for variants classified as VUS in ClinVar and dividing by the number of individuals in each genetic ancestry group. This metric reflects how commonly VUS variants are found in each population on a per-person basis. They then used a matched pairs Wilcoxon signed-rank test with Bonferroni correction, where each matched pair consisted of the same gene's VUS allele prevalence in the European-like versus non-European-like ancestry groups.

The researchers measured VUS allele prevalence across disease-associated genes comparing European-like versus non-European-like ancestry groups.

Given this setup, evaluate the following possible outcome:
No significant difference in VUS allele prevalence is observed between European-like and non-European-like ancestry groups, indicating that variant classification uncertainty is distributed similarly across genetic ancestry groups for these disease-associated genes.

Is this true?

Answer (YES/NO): NO